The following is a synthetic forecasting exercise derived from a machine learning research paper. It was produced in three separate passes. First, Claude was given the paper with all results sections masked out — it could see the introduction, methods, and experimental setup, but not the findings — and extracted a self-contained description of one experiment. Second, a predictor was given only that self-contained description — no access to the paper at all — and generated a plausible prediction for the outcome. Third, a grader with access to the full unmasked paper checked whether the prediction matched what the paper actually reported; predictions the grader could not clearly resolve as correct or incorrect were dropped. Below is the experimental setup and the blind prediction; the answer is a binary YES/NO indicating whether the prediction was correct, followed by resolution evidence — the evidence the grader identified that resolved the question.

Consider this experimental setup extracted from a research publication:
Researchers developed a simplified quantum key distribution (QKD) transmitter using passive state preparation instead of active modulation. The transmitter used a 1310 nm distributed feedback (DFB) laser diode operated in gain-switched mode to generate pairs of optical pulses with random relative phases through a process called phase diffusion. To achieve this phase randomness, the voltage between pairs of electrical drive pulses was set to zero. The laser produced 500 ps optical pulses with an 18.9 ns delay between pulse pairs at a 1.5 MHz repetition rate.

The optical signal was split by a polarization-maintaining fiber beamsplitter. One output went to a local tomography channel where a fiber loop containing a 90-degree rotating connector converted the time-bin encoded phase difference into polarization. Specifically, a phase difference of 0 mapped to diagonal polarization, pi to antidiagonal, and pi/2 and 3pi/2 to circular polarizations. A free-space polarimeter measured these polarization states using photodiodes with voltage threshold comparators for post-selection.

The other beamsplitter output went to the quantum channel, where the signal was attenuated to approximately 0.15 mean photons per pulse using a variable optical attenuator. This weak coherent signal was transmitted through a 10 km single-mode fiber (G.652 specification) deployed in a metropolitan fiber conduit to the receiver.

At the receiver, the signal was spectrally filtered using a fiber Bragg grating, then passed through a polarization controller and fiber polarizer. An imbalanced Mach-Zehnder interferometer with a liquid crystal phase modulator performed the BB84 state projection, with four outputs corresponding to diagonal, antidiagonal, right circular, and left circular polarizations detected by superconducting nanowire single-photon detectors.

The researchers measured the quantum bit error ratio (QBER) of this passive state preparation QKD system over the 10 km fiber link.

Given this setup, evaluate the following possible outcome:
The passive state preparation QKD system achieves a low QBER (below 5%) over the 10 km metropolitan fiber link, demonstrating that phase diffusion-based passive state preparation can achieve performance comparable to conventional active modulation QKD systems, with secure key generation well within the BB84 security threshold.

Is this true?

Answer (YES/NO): NO